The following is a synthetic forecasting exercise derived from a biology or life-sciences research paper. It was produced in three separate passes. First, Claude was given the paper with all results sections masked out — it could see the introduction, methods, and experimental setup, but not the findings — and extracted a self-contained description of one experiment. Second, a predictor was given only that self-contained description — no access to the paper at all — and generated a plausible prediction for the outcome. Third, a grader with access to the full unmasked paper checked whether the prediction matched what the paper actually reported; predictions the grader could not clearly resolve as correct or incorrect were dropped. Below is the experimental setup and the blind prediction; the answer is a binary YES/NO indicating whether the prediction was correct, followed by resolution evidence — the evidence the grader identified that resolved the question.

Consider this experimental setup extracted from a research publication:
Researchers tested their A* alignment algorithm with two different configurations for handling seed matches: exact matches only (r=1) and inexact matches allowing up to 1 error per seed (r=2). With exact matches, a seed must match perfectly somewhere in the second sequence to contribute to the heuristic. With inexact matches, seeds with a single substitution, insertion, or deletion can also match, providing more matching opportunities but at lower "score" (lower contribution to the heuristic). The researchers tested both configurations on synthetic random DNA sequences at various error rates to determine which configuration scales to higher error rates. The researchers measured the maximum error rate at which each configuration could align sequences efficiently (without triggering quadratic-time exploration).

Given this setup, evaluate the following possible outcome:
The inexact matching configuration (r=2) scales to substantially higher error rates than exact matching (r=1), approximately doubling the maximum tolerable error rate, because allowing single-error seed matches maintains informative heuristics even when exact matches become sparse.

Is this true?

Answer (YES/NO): YES